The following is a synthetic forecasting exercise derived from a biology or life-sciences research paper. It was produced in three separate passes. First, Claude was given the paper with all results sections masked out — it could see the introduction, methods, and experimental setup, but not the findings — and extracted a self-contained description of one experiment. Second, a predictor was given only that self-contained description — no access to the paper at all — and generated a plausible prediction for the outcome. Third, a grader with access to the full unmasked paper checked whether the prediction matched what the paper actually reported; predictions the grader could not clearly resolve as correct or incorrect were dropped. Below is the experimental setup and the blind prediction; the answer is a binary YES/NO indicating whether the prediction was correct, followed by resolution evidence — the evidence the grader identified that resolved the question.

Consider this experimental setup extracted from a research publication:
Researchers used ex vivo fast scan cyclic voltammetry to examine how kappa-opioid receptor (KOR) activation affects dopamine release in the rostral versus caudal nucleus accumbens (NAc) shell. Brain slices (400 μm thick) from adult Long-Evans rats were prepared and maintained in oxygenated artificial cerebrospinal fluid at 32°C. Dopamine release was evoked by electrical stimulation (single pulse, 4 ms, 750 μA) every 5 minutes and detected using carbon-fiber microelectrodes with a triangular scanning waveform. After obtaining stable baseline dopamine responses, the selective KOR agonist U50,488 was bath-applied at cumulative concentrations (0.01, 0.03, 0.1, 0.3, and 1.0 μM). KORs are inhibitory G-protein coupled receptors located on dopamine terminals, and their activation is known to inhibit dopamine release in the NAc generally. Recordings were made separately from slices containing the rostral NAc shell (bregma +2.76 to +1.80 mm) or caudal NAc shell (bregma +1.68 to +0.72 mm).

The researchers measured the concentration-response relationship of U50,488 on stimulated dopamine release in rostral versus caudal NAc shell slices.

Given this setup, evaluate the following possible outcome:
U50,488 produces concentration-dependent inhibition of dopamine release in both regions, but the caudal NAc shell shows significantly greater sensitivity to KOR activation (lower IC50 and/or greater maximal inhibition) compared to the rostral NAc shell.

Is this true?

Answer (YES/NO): YES